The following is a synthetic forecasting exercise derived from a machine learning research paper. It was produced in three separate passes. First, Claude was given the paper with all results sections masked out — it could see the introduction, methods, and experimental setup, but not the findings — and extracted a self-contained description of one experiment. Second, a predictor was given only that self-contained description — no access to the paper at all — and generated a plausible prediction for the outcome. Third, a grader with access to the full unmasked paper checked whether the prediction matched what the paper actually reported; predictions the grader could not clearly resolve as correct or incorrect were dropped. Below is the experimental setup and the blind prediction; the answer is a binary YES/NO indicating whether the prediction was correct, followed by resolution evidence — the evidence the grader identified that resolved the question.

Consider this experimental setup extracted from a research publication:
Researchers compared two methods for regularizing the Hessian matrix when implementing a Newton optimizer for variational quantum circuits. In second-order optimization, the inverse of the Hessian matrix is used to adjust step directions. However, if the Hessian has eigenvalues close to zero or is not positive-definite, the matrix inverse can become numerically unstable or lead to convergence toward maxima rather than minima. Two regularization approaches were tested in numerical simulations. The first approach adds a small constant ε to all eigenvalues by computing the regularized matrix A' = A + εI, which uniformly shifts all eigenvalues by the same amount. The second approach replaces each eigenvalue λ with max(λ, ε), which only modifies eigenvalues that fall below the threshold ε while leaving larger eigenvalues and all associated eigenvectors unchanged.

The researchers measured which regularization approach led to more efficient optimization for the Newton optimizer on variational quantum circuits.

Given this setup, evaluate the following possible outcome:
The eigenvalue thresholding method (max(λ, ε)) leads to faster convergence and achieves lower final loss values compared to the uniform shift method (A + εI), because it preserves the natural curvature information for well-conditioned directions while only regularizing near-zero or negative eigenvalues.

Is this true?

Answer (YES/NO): YES